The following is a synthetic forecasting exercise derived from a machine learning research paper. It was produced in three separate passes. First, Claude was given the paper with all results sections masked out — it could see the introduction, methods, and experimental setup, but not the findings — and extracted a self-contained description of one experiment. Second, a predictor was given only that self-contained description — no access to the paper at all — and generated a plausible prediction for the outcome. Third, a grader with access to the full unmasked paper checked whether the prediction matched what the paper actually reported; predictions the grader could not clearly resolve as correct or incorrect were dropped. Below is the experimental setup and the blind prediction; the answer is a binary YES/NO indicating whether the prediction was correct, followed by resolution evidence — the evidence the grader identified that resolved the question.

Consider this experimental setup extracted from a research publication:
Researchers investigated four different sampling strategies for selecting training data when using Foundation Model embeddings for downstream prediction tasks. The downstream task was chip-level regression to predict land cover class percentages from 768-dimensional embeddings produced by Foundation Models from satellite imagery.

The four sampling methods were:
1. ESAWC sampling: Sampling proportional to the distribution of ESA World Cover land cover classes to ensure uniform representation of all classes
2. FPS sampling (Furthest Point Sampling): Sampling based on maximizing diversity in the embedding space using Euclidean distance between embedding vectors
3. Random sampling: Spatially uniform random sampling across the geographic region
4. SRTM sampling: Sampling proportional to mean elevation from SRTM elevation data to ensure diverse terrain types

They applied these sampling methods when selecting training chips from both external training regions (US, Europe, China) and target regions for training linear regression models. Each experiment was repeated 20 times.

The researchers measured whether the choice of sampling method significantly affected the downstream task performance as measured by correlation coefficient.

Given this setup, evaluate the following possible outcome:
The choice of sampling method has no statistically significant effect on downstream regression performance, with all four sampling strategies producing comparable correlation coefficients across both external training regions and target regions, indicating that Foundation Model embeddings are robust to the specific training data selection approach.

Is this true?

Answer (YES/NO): NO